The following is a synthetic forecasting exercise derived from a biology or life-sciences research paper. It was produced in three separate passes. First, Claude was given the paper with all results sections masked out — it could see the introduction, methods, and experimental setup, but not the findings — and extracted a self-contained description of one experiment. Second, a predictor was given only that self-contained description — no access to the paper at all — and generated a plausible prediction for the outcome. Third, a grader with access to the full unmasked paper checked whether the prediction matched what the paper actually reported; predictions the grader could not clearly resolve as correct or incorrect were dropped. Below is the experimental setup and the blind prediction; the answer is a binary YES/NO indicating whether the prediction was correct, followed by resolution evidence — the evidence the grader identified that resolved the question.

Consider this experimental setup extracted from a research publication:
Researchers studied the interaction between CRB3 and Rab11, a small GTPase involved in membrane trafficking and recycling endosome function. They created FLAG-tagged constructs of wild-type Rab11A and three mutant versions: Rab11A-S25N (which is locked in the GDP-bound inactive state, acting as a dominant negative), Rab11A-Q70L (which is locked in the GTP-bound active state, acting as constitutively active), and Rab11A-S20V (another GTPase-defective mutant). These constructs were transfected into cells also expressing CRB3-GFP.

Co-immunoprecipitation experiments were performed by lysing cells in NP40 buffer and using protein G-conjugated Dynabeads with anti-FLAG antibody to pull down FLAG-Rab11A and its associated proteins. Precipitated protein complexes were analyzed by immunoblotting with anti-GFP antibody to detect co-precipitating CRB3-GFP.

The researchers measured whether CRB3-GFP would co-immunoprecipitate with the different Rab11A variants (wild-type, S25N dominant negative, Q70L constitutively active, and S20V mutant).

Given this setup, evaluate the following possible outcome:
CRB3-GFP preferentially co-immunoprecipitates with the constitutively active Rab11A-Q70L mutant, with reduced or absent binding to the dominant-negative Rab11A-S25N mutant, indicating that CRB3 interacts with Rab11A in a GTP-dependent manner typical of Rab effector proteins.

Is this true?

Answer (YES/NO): NO